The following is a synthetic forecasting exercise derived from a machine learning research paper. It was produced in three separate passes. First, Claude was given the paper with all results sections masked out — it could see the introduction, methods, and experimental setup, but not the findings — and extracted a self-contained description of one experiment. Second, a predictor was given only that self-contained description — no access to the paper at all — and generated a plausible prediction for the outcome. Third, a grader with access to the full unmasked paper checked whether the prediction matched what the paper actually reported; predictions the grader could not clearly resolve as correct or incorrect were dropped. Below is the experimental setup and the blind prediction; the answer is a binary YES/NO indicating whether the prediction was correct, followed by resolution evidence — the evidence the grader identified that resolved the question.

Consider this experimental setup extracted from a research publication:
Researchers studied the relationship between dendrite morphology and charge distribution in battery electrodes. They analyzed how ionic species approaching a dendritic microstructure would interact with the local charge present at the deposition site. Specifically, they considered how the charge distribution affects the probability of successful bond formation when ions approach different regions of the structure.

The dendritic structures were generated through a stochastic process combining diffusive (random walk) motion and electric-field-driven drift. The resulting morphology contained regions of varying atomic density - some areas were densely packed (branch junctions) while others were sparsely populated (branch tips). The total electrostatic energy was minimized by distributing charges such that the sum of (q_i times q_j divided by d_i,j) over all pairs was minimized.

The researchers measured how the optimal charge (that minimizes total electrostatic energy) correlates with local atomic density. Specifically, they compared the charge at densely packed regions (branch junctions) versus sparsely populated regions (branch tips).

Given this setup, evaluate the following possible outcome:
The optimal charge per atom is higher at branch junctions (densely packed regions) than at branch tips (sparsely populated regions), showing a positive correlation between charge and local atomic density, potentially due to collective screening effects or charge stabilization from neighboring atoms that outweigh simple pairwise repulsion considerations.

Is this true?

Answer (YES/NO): NO